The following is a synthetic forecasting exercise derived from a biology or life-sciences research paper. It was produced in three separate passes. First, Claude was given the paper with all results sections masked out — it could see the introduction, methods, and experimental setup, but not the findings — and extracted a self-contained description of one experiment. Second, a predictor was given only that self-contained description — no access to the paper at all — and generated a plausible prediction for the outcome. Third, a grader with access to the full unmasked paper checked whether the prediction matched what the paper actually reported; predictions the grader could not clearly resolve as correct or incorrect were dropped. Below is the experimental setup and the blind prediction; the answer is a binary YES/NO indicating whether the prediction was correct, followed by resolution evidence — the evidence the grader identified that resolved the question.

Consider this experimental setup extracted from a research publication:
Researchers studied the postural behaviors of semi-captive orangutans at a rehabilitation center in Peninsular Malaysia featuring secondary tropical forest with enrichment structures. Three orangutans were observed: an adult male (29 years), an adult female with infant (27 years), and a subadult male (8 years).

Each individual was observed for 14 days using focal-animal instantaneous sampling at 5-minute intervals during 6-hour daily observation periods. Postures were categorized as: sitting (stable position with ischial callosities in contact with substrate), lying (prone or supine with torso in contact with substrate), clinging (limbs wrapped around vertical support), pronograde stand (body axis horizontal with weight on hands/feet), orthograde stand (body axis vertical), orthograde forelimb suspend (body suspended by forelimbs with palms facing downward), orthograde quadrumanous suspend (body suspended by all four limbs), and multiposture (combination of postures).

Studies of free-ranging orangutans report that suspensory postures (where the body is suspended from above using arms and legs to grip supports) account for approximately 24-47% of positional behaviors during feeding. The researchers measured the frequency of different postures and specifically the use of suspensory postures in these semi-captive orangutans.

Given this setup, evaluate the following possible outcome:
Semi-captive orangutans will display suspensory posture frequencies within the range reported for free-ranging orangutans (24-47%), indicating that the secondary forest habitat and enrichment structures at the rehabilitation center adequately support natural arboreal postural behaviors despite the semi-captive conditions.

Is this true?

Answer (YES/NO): NO